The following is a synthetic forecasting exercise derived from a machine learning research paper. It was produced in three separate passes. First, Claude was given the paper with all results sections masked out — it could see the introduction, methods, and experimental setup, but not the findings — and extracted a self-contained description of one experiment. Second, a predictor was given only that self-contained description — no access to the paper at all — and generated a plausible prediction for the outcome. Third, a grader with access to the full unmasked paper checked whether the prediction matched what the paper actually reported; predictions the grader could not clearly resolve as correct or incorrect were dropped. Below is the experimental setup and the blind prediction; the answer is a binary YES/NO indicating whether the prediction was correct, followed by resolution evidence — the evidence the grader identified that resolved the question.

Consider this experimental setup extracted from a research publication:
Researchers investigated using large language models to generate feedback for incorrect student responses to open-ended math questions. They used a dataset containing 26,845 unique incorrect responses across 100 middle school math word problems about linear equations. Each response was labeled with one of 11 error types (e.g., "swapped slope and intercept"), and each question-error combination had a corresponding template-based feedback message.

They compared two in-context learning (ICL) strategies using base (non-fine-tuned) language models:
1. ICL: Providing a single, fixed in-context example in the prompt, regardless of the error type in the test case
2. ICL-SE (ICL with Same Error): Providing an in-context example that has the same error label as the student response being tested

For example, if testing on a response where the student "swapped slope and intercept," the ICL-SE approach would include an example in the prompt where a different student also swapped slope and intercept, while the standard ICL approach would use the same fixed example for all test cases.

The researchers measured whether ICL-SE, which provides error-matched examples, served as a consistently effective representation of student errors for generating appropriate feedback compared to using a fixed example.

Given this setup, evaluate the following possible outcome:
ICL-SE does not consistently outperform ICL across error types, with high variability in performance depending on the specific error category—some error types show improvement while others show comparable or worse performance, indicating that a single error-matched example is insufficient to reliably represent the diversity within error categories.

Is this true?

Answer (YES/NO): NO